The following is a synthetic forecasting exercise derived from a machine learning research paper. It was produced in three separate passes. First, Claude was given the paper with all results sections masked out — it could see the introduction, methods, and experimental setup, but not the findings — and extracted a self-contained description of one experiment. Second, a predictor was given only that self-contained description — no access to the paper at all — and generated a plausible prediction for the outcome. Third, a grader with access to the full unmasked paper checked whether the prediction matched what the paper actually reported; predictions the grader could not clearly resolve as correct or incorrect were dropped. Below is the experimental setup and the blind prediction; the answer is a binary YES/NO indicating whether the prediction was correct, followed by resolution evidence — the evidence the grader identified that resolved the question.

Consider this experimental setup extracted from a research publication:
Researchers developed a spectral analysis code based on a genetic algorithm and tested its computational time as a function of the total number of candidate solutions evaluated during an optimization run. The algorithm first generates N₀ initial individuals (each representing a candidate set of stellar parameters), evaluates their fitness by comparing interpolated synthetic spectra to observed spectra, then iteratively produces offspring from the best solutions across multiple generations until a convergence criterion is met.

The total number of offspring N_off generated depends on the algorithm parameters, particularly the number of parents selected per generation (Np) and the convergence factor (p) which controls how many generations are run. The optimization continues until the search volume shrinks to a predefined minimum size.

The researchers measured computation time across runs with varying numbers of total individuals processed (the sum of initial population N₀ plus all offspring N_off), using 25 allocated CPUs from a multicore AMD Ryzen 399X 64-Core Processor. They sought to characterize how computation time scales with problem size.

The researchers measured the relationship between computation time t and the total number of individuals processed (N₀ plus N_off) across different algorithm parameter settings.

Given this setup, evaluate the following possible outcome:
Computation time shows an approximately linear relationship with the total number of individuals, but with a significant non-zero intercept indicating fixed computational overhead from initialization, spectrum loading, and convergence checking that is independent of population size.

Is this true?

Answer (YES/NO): NO